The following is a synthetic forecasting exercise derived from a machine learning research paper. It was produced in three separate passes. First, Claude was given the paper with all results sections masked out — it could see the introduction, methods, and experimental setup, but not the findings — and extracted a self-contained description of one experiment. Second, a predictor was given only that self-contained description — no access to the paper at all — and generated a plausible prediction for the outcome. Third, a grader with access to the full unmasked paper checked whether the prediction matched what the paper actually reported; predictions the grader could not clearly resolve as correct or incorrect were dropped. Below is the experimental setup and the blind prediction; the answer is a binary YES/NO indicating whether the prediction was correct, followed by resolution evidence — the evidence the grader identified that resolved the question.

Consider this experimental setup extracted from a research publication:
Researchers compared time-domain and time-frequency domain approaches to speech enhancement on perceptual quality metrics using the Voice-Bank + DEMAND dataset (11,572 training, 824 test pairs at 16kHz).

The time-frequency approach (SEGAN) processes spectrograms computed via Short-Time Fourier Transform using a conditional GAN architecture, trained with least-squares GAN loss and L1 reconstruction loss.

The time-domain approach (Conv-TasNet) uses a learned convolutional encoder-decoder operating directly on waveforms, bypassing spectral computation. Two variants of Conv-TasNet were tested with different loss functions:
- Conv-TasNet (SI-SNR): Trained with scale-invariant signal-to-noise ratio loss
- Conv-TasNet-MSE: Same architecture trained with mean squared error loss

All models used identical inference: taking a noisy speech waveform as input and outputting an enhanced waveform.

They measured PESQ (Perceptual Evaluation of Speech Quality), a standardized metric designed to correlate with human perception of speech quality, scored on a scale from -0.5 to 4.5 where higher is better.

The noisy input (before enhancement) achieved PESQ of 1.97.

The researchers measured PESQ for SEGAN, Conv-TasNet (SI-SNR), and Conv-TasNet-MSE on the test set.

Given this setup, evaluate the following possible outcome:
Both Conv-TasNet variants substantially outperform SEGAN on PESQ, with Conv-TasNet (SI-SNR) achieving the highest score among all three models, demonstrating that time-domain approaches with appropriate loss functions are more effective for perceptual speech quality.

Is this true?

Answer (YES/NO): NO